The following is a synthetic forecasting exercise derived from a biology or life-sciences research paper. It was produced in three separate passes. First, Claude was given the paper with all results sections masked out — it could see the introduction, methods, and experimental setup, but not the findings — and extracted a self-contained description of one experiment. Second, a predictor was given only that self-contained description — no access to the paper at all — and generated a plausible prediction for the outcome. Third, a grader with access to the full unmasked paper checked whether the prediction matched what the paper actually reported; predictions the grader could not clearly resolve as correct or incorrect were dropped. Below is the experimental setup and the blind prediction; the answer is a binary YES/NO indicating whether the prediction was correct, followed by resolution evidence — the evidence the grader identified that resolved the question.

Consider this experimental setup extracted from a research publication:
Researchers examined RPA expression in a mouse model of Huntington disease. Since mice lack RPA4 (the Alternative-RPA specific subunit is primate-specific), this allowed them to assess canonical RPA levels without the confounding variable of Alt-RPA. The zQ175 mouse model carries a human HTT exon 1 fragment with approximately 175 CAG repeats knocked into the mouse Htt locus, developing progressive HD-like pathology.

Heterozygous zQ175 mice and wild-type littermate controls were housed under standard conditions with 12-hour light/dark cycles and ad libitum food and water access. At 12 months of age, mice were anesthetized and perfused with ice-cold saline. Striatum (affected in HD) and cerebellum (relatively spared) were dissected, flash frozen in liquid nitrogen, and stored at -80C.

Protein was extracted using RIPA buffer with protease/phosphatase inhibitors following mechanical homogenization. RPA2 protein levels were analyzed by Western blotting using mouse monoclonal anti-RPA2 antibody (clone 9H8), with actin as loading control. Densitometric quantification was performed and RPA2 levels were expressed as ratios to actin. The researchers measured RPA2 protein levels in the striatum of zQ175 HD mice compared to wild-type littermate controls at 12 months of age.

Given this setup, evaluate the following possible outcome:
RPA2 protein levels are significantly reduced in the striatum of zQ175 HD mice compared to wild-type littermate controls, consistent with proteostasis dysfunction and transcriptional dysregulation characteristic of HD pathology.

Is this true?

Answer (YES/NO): NO